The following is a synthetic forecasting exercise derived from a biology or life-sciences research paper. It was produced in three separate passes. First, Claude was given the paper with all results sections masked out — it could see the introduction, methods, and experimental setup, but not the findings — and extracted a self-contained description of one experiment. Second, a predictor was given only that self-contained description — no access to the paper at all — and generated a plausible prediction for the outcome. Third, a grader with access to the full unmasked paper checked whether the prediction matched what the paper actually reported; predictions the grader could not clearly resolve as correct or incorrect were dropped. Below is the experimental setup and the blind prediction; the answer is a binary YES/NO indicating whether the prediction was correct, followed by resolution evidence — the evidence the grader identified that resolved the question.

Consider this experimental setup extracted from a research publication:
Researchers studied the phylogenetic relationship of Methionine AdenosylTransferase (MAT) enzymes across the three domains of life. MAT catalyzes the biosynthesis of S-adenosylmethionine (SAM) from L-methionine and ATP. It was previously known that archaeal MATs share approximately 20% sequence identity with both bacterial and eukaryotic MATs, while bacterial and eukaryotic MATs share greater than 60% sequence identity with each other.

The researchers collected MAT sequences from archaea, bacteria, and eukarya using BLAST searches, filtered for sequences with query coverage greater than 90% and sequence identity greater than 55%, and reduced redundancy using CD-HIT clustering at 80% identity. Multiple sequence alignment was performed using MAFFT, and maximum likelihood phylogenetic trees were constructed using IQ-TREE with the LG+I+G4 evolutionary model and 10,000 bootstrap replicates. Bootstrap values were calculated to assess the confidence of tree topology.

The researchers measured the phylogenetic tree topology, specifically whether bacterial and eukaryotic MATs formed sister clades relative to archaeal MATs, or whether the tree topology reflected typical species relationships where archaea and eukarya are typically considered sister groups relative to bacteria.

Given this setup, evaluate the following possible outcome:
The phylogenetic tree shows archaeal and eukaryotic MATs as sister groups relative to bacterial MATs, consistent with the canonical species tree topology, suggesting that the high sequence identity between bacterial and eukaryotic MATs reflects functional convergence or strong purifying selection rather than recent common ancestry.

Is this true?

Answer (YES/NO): NO